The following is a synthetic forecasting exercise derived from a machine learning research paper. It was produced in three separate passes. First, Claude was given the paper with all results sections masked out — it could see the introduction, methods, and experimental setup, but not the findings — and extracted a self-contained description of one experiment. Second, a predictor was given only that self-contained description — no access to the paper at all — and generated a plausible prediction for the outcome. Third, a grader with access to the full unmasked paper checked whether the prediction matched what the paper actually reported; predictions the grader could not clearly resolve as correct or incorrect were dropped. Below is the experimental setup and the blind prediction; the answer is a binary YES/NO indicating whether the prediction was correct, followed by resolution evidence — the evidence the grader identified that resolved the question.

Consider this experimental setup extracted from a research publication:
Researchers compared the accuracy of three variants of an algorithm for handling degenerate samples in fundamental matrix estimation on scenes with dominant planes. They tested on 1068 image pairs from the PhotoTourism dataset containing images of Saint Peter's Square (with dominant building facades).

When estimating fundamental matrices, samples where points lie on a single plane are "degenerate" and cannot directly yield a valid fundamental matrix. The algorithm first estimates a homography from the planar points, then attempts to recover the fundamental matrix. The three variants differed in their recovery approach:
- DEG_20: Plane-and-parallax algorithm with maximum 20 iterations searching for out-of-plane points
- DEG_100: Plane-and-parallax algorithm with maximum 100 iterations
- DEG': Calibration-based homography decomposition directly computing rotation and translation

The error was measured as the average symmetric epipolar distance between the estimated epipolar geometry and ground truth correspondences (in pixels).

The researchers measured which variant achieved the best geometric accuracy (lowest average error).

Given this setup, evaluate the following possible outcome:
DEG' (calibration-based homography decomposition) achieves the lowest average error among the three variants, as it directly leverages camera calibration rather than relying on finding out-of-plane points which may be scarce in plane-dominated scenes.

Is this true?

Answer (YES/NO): NO